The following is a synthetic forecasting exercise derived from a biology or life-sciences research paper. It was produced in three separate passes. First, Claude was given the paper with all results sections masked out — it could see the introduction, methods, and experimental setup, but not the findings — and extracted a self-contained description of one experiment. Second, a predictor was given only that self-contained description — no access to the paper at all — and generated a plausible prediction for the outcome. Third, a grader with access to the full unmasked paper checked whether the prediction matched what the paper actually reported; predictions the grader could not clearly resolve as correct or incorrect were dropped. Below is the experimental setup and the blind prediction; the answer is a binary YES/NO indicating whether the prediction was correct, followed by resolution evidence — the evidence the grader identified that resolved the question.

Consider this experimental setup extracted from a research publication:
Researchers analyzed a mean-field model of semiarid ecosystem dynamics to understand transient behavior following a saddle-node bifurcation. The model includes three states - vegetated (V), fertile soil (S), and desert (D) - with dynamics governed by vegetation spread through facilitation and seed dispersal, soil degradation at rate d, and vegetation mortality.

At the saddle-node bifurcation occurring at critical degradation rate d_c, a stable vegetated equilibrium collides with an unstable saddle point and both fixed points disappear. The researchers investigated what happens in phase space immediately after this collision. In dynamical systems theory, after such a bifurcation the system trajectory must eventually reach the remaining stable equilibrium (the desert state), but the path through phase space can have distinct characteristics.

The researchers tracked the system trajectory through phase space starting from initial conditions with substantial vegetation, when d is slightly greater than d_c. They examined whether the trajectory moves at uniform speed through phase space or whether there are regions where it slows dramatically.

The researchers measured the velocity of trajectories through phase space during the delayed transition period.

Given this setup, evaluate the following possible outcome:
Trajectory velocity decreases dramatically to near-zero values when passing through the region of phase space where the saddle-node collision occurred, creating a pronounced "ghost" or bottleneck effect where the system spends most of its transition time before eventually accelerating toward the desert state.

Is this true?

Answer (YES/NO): YES